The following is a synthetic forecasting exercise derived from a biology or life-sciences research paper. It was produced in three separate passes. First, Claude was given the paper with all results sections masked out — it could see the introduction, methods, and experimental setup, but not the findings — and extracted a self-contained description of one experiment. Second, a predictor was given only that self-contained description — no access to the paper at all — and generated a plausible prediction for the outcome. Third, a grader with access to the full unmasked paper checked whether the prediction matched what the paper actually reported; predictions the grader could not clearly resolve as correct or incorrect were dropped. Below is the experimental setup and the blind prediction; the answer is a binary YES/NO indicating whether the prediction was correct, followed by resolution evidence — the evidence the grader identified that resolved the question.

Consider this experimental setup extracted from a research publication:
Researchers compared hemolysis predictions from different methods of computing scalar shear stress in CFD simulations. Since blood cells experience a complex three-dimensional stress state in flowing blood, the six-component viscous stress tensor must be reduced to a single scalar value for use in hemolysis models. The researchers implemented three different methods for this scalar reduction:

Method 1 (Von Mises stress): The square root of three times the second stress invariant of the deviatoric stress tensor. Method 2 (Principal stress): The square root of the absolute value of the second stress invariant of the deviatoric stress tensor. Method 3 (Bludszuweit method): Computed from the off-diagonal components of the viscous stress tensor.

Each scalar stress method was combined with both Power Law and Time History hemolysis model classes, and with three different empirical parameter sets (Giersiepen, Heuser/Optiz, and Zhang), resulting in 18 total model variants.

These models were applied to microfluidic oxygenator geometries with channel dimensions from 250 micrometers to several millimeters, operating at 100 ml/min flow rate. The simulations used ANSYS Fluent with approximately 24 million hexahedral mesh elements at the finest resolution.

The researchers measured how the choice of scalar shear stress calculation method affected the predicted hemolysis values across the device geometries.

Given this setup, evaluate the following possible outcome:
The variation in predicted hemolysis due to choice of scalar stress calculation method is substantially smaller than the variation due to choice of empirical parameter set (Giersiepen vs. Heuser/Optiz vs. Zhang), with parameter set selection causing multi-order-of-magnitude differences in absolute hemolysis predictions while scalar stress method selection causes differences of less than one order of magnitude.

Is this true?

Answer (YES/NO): YES